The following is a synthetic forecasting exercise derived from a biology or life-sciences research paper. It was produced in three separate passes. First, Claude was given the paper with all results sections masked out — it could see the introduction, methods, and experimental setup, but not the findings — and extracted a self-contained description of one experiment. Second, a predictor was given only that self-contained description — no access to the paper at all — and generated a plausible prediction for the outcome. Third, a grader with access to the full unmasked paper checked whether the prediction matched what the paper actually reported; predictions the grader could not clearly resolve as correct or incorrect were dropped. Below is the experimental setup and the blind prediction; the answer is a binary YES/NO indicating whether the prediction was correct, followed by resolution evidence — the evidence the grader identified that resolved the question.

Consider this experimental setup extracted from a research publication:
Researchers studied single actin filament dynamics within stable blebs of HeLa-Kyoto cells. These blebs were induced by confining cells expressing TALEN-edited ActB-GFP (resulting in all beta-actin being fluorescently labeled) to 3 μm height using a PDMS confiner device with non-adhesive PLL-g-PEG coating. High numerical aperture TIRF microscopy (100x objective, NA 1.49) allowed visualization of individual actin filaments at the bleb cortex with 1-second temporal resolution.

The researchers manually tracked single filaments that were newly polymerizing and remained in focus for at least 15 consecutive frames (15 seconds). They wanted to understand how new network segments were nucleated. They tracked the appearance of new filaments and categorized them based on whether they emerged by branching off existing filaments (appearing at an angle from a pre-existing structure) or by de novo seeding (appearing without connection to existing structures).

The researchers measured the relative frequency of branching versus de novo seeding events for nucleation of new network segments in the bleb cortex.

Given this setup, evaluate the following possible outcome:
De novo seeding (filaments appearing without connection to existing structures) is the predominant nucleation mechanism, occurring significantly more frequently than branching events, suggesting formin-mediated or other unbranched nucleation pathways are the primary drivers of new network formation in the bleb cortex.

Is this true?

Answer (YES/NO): NO